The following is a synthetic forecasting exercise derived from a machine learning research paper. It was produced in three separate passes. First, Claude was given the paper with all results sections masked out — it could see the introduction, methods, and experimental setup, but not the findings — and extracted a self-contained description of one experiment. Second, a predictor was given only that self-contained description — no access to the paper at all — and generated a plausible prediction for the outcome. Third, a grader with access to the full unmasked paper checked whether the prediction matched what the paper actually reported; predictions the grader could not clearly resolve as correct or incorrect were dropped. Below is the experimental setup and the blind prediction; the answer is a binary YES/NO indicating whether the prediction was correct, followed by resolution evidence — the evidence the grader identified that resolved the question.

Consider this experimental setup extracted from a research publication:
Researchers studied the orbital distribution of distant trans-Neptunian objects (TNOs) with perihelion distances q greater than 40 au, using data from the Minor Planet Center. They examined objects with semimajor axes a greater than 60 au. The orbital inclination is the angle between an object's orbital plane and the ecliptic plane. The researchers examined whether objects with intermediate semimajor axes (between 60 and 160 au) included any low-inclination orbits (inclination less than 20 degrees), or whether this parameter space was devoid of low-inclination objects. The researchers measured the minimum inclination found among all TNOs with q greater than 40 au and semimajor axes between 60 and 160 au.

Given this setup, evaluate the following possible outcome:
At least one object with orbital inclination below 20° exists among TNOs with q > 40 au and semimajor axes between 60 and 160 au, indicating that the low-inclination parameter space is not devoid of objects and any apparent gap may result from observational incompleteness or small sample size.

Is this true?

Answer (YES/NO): NO